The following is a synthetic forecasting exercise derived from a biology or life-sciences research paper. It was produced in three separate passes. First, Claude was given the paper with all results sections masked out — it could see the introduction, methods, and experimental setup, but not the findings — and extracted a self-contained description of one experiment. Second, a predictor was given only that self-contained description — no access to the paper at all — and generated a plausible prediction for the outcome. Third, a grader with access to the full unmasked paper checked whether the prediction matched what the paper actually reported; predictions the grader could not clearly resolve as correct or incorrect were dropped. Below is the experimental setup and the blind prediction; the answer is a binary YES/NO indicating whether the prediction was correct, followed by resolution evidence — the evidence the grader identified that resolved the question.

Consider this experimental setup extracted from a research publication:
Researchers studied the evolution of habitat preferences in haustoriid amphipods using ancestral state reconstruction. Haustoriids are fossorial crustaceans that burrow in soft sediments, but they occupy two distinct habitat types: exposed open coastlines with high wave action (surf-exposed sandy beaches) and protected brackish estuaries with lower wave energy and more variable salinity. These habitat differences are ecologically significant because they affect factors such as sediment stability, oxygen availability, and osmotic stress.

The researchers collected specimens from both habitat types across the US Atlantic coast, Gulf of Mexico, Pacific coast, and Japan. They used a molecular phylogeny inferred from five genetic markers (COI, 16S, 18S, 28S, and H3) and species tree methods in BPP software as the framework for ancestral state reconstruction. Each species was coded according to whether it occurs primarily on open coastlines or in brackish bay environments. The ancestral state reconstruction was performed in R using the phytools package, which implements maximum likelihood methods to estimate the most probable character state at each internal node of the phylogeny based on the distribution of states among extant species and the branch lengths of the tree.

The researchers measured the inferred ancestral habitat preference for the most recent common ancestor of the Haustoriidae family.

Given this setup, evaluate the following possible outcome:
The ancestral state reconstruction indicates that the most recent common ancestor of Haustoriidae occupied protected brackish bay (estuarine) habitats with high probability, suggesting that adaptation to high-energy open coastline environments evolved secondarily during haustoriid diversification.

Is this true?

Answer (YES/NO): NO